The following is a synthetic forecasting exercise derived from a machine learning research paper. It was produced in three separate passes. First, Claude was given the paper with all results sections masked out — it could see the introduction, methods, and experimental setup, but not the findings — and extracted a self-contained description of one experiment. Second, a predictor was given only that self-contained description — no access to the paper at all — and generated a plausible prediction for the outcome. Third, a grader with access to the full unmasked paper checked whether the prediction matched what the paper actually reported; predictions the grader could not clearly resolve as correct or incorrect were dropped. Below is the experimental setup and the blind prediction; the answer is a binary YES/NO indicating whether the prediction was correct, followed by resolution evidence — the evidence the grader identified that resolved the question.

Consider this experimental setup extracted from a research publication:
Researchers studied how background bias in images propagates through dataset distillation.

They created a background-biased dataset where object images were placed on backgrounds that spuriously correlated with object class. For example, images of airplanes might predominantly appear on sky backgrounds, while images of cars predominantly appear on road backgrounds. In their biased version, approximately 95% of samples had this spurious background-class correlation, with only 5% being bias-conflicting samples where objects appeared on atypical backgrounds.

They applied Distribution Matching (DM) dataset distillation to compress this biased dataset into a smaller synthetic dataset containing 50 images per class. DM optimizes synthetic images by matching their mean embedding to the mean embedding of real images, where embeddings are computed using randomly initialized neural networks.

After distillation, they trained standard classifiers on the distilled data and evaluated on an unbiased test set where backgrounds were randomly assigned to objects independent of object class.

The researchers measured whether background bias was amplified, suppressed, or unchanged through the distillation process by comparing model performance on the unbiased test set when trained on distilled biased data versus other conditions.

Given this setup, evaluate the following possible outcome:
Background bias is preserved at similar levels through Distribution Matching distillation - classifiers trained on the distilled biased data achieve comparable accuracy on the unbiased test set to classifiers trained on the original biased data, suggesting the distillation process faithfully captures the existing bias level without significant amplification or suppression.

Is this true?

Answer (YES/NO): NO